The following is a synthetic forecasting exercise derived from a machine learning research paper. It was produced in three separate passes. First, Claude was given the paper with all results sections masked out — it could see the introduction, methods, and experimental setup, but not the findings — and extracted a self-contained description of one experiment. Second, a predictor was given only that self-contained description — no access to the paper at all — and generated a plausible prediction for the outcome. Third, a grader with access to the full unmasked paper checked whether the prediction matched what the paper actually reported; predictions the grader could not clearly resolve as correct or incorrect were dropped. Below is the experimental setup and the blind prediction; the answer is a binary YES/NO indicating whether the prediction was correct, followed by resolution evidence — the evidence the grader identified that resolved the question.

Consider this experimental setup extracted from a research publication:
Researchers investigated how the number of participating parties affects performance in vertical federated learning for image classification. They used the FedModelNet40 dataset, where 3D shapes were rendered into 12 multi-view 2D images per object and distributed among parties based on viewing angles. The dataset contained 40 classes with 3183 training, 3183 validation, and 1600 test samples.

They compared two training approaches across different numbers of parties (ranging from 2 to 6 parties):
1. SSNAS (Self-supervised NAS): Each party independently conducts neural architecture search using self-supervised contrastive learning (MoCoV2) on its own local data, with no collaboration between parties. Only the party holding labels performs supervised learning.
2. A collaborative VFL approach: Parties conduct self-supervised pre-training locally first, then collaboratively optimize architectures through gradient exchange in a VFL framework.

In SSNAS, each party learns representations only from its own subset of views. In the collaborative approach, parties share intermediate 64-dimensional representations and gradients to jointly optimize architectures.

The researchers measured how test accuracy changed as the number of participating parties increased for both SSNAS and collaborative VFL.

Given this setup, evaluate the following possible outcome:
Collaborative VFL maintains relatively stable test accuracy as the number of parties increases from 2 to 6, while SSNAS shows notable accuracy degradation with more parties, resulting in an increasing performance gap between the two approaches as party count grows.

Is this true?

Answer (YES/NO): NO